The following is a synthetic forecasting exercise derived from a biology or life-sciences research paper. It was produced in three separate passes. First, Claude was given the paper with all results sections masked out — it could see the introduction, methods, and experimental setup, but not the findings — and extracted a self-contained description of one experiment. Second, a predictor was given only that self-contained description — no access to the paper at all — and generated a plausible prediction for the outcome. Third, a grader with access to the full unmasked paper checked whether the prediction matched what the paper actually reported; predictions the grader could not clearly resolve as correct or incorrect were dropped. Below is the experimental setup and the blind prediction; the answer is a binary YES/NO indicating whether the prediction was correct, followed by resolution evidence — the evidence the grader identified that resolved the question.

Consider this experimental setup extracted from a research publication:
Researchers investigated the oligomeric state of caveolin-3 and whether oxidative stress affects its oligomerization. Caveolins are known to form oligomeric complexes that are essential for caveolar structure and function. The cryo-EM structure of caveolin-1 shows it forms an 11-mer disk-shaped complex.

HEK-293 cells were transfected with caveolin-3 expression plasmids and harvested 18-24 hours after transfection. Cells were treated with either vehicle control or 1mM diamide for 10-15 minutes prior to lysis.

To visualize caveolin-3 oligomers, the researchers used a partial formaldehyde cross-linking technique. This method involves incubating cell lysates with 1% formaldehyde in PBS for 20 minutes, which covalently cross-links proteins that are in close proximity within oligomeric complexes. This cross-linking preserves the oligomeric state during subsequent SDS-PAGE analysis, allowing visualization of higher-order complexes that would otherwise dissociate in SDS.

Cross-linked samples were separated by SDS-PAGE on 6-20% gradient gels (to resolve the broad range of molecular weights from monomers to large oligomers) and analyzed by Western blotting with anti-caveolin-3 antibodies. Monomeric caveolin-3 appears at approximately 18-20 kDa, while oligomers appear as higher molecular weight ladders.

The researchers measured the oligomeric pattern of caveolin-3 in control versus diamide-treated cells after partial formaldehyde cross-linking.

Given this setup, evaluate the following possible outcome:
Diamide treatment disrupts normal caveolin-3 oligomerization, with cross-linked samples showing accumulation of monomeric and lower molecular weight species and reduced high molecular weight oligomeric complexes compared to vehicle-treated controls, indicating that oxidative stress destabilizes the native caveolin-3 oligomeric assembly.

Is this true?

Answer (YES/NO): NO